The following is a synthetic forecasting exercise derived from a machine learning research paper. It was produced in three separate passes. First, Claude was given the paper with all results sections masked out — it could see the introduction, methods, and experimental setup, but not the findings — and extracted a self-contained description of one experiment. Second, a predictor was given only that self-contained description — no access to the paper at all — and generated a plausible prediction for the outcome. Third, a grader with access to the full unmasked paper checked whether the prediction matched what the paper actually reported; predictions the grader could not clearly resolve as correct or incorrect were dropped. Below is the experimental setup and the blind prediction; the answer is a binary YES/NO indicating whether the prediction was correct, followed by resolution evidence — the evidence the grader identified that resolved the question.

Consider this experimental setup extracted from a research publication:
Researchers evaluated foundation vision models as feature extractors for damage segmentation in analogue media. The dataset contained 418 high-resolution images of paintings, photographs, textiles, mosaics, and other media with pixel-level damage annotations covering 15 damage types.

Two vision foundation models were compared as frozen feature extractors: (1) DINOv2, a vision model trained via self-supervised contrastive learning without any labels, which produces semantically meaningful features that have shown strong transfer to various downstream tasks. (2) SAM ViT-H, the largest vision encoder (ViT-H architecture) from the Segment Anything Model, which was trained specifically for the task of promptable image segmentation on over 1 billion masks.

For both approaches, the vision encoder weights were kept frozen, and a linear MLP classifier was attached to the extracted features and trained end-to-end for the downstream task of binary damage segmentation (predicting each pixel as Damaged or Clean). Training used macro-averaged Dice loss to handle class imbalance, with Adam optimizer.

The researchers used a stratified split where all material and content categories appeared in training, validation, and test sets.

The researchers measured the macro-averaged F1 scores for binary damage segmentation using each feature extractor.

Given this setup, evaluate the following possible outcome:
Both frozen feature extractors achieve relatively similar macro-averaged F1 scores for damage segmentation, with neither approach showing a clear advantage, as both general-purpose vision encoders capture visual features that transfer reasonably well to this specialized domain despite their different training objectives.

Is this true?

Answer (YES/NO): NO